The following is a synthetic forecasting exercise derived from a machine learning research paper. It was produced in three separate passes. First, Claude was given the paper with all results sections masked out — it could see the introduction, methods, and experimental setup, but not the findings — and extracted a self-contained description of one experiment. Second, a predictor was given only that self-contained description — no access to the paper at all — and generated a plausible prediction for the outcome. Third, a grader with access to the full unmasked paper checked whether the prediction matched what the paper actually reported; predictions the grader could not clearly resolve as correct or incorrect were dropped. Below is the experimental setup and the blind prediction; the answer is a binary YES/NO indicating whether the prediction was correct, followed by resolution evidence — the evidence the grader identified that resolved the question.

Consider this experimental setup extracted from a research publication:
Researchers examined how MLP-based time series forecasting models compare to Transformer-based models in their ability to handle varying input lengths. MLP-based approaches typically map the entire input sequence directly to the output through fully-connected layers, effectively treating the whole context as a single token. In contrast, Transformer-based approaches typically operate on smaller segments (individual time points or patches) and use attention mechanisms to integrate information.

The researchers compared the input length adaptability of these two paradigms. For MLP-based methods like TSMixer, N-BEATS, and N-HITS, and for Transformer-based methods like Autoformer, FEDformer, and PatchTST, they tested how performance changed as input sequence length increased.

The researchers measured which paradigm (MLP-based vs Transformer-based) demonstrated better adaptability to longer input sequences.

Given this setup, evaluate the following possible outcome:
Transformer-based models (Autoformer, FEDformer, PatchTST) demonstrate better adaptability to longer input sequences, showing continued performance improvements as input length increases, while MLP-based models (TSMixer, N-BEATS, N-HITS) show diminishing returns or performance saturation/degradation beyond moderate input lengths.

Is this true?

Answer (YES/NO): NO